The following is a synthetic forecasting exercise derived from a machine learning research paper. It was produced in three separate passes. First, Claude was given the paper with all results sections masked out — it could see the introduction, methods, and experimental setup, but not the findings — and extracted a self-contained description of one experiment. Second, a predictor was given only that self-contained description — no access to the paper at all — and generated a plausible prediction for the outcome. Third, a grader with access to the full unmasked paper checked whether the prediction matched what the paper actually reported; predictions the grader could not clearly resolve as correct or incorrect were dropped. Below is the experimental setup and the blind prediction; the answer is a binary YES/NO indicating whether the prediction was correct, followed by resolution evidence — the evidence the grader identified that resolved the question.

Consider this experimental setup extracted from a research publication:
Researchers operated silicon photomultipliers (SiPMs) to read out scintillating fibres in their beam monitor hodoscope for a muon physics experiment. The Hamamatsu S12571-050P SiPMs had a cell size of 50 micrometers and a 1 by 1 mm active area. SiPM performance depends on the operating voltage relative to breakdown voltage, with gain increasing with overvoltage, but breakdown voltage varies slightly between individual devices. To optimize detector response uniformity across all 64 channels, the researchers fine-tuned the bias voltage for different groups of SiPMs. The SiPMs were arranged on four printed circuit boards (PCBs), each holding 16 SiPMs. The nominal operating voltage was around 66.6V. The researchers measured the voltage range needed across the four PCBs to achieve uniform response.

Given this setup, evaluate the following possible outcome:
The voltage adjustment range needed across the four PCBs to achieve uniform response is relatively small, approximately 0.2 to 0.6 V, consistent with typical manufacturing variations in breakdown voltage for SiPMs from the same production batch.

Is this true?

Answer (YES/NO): YES